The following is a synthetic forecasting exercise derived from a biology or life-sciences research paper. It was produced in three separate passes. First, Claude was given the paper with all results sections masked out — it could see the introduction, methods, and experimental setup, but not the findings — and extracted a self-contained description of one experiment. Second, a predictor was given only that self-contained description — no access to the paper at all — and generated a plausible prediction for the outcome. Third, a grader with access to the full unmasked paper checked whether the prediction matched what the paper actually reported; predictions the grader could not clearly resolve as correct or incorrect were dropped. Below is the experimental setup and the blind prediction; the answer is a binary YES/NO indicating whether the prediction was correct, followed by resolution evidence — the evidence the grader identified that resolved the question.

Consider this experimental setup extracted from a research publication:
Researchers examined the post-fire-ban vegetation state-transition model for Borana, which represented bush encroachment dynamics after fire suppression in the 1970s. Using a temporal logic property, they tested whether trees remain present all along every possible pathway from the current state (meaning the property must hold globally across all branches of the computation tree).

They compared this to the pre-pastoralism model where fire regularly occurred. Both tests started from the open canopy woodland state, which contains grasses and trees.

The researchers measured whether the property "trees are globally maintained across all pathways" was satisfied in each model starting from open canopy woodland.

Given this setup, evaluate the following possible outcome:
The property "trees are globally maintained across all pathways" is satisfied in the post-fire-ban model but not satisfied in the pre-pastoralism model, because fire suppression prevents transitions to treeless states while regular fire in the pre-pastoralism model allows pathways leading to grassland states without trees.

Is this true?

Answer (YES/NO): YES